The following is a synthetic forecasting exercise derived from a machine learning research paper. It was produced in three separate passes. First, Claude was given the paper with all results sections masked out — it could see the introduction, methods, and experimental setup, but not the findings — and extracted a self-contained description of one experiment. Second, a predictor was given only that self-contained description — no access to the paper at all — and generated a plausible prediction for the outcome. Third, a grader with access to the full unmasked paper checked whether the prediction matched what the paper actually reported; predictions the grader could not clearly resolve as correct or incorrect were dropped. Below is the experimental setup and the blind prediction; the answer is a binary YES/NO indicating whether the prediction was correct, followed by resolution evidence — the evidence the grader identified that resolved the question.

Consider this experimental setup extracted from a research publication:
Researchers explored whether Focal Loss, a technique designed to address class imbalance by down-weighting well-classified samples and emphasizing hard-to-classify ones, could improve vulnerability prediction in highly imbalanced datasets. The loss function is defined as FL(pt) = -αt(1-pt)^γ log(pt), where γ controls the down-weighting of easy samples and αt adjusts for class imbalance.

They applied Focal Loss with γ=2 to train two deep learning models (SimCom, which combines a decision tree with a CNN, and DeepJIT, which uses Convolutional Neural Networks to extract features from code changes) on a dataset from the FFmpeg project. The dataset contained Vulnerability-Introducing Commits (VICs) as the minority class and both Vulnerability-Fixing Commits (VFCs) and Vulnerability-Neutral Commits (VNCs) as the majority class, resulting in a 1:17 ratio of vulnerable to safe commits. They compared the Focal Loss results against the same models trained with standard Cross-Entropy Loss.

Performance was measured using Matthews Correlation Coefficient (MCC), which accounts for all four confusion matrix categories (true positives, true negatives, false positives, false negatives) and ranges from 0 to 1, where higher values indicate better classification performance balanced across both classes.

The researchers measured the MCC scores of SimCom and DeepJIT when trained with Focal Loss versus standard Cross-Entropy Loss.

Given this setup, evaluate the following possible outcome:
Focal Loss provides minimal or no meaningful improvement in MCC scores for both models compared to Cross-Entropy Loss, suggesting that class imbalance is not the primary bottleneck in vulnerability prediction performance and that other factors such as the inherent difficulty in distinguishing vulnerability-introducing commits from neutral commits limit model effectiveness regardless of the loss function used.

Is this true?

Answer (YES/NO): NO